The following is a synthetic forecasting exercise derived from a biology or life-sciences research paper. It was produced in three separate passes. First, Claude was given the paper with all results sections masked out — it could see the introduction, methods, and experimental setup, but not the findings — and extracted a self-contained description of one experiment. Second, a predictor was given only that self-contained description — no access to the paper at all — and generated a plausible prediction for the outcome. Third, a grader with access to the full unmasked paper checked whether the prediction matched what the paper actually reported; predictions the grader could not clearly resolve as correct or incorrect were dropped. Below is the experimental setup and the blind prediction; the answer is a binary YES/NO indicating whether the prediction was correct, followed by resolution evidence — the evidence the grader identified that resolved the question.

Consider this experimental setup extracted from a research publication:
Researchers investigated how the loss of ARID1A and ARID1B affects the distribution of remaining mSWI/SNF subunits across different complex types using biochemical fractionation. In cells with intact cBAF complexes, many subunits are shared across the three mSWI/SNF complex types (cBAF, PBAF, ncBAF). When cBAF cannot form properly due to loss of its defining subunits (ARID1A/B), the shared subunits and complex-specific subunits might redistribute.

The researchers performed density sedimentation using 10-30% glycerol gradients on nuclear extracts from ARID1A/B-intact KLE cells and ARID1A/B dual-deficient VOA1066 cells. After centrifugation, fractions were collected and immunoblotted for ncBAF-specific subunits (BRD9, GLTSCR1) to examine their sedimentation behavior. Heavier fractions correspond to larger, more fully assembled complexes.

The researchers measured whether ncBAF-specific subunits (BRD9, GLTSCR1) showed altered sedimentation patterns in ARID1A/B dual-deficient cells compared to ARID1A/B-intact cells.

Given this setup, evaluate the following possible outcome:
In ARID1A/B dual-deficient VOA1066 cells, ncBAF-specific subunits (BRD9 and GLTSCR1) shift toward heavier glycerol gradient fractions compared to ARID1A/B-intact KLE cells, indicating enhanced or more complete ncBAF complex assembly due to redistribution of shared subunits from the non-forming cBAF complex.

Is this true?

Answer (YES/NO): NO